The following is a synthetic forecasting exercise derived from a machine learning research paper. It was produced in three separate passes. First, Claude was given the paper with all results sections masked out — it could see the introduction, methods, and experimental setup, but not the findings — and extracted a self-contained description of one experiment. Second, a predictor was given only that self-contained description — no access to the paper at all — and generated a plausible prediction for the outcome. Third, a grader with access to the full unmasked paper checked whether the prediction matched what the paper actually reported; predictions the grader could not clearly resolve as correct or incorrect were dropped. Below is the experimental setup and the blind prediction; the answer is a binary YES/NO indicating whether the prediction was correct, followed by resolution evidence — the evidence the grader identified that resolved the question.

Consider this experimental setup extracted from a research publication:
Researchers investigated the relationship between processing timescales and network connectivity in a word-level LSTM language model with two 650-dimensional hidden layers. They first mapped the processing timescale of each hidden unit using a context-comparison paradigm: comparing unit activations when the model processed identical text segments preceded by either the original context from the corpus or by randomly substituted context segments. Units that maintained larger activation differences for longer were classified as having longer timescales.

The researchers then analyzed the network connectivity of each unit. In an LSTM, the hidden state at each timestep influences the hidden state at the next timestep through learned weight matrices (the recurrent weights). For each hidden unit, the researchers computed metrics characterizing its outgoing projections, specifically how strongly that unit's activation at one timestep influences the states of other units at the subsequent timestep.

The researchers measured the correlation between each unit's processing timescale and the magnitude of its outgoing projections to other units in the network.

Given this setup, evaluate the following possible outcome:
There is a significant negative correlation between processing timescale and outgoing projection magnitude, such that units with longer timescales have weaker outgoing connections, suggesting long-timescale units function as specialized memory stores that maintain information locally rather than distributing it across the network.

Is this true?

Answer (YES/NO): NO